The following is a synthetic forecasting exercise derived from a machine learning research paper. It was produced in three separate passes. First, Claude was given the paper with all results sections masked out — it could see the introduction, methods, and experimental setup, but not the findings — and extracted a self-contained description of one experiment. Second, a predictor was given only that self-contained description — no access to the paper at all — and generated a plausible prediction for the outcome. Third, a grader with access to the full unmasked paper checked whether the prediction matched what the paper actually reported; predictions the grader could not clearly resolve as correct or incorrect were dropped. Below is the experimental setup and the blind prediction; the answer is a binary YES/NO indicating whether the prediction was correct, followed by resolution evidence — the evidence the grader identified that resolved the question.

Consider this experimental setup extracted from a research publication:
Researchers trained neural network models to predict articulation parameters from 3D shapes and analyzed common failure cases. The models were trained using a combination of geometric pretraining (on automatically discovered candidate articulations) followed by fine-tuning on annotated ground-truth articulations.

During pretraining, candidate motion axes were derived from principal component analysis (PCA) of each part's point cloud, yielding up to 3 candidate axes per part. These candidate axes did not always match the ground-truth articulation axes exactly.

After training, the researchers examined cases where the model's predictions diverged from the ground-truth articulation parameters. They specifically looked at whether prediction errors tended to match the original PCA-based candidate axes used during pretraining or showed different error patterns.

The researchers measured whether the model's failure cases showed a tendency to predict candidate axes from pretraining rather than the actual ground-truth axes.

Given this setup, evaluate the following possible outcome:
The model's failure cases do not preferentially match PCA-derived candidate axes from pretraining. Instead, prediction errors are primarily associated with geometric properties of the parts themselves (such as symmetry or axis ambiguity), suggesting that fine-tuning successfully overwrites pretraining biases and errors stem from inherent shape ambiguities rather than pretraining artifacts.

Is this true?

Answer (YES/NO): NO